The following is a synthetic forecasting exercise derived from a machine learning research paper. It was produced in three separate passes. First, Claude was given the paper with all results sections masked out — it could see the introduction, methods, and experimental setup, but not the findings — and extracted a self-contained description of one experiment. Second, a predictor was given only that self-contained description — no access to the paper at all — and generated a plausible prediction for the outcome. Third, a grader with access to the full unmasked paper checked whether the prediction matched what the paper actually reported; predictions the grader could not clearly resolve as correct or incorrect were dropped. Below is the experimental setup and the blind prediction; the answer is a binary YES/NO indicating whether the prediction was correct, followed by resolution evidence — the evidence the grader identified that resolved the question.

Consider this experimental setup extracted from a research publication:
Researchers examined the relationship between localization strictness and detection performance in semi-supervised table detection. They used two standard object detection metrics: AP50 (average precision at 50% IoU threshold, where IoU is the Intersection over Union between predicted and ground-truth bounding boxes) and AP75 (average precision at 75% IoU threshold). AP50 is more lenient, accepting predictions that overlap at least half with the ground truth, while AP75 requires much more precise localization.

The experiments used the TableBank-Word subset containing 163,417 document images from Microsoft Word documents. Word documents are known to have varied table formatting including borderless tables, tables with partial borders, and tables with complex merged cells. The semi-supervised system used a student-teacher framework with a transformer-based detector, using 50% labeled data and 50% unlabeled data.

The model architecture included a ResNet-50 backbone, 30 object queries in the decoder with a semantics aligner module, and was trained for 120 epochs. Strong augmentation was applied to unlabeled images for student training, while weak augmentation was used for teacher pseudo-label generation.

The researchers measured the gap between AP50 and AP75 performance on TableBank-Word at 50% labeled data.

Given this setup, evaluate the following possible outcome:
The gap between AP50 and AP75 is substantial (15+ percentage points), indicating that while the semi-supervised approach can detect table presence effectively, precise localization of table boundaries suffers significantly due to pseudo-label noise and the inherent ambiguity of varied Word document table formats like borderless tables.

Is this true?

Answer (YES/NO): NO